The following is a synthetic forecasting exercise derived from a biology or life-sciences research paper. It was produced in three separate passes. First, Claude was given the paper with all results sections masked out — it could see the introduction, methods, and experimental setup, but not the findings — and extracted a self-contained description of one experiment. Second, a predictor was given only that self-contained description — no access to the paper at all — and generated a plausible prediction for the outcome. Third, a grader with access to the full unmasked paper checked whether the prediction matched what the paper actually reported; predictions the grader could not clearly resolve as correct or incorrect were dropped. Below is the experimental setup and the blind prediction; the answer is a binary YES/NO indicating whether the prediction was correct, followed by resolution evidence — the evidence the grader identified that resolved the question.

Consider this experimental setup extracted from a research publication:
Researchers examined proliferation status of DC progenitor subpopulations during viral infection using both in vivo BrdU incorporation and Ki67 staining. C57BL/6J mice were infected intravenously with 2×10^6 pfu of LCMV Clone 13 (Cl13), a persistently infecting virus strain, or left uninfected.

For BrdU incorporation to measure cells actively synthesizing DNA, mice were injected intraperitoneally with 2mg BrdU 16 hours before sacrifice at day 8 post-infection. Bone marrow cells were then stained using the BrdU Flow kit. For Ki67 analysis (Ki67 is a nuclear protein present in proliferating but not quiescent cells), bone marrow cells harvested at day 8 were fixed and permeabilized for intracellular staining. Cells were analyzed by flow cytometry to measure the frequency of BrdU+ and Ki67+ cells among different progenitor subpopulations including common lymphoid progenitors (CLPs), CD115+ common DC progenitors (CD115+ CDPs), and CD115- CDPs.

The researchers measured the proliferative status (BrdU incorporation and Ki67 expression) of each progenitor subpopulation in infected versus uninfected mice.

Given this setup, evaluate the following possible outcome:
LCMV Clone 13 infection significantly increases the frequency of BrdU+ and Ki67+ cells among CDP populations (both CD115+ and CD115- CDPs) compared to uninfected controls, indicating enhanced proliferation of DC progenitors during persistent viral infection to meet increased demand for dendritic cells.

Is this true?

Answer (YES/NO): NO